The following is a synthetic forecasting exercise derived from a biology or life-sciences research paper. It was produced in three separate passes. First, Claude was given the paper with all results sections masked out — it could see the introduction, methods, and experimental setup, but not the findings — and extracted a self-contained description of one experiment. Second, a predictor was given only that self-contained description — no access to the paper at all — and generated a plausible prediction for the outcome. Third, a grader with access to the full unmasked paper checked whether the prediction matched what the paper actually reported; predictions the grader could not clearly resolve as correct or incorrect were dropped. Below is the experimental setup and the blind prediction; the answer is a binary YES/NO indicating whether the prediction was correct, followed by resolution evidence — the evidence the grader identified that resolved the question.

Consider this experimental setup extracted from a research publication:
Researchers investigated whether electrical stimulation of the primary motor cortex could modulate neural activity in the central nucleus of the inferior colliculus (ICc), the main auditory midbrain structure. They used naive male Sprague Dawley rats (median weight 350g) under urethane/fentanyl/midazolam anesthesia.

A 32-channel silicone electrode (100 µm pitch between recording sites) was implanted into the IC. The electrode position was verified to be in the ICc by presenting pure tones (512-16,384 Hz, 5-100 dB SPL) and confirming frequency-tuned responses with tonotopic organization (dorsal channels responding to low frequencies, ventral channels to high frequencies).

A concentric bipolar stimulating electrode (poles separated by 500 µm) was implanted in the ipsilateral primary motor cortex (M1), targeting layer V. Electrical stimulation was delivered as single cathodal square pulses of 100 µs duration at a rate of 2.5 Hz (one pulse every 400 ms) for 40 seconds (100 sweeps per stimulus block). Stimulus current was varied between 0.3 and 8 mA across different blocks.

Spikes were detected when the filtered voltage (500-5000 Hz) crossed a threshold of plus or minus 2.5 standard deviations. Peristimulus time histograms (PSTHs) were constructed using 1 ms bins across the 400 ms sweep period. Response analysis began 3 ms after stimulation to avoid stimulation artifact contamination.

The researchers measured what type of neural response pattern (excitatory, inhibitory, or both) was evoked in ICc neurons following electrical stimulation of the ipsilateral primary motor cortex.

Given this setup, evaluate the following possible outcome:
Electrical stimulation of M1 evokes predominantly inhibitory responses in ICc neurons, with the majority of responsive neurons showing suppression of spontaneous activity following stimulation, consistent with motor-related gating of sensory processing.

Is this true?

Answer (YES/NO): NO